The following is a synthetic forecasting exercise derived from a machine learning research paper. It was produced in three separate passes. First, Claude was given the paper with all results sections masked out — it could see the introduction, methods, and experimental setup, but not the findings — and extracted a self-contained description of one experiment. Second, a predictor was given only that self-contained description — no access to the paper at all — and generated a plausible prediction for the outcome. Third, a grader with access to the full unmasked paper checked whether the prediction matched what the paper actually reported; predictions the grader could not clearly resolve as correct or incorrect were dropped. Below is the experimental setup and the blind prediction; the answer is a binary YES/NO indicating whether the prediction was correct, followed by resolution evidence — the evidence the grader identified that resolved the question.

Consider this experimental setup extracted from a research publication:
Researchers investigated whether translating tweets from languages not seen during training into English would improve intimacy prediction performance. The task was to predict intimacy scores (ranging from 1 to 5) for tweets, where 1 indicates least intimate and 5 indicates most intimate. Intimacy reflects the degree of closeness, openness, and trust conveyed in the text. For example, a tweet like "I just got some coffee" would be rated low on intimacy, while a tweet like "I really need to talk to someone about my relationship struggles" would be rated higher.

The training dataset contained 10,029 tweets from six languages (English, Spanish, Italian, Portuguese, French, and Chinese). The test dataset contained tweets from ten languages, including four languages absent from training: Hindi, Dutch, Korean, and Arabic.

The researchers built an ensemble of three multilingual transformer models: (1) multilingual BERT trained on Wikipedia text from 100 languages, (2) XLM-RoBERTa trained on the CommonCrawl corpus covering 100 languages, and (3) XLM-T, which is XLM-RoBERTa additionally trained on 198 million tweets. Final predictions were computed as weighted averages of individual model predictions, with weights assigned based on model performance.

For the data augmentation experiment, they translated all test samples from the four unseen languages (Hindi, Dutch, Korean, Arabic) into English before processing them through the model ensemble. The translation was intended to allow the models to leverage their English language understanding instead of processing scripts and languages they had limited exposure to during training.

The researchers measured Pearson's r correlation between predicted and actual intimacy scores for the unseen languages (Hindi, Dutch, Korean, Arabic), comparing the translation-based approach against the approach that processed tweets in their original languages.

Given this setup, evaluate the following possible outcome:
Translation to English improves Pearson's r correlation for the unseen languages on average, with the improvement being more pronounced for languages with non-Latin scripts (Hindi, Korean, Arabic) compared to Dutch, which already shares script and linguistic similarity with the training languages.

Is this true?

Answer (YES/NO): NO